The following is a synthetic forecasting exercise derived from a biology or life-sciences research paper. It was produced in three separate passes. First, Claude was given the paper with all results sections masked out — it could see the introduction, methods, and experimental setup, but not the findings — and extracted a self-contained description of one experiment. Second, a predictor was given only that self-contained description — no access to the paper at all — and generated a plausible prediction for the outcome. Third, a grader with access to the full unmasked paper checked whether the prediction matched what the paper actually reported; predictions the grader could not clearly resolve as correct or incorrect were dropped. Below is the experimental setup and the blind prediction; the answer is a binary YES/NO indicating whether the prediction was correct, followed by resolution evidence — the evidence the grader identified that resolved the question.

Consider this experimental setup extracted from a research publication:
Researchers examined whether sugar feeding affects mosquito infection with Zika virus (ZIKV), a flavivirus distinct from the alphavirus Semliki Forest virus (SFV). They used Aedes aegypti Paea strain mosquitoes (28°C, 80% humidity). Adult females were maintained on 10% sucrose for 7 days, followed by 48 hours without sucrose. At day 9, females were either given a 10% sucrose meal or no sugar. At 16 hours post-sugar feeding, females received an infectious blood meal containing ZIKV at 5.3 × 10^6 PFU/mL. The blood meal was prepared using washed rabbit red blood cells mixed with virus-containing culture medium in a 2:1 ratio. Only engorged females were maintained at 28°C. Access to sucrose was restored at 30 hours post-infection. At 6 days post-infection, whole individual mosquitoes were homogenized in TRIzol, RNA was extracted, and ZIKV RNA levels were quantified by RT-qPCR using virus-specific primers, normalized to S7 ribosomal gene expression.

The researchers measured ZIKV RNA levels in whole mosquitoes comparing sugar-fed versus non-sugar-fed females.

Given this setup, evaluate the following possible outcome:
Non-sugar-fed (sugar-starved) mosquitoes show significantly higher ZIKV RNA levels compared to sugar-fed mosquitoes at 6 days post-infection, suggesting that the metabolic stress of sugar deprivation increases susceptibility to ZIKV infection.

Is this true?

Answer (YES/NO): NO